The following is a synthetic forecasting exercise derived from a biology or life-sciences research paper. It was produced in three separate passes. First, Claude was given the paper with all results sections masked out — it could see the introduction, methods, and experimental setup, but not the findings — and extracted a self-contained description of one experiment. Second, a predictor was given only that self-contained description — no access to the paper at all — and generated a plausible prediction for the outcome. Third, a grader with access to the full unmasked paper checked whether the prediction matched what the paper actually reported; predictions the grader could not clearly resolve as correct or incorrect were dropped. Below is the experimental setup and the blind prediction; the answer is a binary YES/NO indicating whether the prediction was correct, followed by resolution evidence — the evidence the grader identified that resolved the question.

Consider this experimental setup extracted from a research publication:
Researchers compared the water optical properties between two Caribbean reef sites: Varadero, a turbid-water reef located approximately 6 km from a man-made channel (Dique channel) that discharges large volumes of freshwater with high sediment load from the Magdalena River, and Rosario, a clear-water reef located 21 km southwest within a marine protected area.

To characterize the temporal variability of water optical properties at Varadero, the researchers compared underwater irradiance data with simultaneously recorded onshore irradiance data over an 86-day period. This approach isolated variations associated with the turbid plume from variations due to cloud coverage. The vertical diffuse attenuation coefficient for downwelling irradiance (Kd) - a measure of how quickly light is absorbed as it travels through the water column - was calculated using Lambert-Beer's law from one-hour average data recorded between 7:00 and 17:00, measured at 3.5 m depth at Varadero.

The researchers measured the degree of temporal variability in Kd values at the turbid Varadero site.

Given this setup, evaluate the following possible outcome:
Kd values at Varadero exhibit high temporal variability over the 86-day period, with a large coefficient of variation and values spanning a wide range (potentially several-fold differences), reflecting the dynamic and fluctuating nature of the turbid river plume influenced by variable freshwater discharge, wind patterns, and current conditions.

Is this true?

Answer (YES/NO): YES